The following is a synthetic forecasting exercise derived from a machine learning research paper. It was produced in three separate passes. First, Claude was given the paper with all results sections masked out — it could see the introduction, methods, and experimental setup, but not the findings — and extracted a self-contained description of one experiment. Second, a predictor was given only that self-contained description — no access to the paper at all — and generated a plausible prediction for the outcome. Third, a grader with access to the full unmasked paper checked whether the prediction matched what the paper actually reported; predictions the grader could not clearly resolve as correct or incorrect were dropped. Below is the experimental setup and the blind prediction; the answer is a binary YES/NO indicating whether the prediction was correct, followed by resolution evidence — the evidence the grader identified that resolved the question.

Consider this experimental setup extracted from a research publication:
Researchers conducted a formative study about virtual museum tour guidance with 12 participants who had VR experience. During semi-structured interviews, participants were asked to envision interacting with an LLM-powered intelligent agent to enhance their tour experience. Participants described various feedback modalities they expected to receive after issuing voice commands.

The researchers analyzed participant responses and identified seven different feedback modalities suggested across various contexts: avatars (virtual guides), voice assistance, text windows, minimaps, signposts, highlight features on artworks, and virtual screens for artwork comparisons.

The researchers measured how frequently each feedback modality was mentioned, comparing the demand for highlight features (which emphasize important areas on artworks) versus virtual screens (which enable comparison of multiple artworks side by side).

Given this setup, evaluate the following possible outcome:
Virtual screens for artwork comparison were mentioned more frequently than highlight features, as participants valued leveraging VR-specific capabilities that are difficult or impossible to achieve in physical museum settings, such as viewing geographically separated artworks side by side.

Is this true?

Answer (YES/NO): NO